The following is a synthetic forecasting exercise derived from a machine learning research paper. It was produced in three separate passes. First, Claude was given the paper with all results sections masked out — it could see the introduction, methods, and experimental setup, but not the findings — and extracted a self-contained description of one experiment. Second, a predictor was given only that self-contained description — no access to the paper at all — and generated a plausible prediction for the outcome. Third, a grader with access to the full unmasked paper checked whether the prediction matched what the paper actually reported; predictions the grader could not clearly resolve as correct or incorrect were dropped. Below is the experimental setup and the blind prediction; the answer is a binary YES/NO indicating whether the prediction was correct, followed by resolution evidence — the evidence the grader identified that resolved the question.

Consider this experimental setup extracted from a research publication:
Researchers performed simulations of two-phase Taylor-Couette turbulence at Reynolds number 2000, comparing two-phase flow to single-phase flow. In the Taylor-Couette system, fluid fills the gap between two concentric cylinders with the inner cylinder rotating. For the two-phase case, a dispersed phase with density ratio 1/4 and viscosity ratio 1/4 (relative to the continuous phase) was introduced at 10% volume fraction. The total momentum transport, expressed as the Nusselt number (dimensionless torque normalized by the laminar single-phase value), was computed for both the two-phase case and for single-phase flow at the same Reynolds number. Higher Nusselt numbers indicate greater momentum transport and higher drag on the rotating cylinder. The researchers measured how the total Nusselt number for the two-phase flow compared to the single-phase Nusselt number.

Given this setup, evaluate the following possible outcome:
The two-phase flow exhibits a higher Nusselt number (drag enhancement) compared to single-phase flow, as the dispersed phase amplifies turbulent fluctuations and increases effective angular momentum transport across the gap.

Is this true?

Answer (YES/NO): NO